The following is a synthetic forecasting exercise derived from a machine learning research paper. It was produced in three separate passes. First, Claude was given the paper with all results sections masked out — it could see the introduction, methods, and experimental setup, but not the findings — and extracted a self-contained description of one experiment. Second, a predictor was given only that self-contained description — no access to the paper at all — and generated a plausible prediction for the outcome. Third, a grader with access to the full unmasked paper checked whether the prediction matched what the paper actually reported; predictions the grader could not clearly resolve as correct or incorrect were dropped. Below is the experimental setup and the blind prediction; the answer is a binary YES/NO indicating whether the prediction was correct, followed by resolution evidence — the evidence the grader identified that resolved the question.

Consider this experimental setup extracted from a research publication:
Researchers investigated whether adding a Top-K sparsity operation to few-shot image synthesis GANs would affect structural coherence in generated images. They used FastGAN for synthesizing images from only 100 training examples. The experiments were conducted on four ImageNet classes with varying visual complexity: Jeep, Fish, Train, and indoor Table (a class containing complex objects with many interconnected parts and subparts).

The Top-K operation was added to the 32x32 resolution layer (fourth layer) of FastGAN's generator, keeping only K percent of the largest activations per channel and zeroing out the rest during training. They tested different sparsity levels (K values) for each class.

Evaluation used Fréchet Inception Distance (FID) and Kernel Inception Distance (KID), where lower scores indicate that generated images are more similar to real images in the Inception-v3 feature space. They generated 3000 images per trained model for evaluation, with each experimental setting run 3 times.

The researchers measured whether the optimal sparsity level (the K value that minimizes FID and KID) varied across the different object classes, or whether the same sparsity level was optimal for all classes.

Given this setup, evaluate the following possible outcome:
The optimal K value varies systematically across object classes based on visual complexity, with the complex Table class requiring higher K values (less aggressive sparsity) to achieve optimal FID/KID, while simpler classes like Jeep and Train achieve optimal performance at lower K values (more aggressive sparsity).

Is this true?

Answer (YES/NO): YES